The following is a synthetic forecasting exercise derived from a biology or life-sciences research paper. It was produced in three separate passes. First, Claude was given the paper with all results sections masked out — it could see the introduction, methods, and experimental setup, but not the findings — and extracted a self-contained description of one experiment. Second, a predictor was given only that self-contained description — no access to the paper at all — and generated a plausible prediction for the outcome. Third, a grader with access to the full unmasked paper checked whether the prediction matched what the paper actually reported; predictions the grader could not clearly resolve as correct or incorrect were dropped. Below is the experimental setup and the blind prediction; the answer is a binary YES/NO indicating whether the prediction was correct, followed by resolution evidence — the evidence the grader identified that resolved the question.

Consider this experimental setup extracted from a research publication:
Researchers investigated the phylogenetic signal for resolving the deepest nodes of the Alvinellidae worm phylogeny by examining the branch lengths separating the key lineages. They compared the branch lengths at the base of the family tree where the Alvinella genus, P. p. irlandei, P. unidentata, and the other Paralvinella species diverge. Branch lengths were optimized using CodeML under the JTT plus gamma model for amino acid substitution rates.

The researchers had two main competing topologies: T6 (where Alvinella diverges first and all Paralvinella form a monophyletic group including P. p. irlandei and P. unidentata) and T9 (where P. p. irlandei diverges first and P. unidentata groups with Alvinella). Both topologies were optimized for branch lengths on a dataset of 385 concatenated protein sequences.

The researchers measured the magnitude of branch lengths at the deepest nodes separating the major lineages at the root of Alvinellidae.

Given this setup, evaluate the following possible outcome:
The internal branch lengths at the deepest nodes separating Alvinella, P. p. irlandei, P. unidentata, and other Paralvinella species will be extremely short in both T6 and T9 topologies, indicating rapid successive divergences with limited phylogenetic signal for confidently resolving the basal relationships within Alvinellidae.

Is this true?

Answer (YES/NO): YES